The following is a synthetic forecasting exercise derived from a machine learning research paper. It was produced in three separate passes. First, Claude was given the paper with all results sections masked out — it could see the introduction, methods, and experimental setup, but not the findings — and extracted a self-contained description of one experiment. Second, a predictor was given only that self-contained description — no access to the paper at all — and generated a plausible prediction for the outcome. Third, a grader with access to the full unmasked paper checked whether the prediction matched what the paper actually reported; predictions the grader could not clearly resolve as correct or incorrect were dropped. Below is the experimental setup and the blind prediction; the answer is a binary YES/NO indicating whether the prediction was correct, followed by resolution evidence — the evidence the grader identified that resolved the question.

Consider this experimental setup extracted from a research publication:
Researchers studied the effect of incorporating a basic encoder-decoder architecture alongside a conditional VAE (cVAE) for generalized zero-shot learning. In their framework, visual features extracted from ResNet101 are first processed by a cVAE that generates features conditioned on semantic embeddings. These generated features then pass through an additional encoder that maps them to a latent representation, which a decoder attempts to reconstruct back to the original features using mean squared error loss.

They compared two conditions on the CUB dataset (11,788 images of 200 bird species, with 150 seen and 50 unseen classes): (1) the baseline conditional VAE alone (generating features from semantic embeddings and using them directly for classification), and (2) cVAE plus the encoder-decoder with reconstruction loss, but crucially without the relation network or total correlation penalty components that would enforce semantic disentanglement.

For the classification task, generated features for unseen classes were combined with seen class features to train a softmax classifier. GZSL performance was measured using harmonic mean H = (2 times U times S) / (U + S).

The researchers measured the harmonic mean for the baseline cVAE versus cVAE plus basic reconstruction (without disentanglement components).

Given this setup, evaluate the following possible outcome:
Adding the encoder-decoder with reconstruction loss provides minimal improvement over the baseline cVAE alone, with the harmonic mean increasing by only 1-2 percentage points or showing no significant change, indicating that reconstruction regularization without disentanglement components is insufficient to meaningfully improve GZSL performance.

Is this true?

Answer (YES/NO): NO